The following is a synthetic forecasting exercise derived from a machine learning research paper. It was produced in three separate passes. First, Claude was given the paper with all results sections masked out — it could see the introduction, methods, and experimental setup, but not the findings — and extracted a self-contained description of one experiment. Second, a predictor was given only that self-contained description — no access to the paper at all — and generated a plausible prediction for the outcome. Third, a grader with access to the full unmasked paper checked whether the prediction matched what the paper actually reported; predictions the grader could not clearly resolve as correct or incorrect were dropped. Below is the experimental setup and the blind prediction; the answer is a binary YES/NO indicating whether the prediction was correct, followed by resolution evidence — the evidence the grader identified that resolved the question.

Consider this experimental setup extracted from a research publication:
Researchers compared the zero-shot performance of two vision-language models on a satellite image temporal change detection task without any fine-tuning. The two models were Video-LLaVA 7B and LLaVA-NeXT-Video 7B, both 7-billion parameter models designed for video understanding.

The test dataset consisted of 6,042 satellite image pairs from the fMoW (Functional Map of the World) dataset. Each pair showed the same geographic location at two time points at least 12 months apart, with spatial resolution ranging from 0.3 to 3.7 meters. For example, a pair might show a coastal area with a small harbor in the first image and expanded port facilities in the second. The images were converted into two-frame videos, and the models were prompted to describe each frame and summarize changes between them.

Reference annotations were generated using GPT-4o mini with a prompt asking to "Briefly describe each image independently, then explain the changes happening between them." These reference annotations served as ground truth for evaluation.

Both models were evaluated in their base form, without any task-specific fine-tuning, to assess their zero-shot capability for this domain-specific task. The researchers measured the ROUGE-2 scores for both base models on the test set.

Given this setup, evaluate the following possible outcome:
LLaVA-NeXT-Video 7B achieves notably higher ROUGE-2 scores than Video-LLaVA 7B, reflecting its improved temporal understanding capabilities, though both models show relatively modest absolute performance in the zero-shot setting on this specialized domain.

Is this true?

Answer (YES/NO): NO